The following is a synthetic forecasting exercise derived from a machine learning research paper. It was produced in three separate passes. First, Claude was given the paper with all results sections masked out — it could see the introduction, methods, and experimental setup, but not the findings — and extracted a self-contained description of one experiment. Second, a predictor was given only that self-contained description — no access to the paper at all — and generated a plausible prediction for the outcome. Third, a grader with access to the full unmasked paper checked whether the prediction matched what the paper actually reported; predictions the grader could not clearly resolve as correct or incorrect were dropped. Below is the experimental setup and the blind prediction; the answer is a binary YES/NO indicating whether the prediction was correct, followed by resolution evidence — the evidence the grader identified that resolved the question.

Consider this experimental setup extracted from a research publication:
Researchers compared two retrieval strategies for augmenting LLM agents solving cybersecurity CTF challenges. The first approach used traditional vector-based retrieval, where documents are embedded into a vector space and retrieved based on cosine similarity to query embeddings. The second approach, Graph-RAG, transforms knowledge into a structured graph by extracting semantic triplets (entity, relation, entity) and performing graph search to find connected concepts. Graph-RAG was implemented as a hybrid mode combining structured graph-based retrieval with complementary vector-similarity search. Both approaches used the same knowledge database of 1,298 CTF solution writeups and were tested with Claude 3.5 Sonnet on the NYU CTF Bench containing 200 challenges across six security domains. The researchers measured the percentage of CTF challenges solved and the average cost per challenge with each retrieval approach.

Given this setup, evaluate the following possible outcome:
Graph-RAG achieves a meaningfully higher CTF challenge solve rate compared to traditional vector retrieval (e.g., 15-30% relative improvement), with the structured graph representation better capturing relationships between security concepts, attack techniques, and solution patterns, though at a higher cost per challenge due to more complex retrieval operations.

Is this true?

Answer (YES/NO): NO